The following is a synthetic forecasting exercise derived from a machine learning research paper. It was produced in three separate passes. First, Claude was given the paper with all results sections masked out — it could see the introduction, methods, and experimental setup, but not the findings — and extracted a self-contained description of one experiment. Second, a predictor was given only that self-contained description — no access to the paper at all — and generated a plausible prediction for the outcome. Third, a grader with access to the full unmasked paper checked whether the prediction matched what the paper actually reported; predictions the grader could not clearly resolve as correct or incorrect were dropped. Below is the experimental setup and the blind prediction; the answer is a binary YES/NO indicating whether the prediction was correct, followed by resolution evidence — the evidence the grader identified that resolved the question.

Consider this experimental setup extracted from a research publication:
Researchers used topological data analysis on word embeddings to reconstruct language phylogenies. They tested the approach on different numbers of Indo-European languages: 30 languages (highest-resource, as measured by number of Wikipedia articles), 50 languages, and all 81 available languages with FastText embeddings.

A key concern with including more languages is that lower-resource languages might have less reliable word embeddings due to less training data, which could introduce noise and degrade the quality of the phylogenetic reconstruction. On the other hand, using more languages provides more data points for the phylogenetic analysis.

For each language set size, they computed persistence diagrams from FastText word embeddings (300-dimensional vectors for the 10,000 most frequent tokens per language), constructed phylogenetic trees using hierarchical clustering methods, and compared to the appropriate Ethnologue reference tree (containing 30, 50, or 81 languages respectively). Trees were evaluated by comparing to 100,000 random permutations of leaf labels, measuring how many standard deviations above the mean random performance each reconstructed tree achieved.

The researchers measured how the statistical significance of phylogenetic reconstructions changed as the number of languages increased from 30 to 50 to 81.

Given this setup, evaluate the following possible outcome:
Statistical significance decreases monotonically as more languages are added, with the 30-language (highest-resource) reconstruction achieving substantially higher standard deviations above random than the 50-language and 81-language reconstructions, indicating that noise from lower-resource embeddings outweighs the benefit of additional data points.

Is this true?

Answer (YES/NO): NO